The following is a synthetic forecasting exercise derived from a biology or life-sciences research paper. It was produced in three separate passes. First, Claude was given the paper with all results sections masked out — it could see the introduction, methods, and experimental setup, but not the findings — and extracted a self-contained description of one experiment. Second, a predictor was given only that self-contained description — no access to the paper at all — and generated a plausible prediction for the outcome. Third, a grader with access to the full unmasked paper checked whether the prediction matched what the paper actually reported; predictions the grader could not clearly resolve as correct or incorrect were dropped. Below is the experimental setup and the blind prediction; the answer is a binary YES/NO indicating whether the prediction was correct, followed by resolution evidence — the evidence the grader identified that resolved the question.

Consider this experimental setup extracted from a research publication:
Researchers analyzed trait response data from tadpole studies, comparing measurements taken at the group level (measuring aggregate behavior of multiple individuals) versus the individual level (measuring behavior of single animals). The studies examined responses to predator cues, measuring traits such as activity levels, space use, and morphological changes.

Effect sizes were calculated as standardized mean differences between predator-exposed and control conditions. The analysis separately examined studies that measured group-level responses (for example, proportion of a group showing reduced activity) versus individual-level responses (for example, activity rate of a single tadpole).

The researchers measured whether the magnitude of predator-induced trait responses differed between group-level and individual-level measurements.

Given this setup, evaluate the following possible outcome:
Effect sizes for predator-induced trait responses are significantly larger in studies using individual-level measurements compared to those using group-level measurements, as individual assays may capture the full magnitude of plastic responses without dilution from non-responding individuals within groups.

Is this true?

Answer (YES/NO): NO